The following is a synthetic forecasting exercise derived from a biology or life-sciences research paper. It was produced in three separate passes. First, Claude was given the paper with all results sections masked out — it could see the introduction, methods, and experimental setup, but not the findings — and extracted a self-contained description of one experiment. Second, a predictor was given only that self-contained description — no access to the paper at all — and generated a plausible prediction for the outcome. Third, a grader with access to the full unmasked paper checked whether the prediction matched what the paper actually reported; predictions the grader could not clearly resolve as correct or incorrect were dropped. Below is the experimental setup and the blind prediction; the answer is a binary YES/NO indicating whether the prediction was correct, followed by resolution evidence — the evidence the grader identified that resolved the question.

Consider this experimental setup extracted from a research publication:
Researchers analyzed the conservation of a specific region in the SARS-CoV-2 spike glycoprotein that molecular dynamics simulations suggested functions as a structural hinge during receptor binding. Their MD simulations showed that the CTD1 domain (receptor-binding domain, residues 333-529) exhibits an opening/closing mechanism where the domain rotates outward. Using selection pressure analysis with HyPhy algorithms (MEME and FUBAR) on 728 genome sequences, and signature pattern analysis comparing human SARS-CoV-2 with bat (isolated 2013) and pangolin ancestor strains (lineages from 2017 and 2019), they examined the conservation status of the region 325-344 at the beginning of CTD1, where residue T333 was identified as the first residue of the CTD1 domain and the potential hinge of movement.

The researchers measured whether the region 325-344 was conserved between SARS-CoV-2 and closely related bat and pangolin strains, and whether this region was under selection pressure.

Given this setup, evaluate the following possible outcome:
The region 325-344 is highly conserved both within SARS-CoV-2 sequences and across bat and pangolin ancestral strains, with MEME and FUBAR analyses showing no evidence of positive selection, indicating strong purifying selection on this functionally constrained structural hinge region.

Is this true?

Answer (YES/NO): YES